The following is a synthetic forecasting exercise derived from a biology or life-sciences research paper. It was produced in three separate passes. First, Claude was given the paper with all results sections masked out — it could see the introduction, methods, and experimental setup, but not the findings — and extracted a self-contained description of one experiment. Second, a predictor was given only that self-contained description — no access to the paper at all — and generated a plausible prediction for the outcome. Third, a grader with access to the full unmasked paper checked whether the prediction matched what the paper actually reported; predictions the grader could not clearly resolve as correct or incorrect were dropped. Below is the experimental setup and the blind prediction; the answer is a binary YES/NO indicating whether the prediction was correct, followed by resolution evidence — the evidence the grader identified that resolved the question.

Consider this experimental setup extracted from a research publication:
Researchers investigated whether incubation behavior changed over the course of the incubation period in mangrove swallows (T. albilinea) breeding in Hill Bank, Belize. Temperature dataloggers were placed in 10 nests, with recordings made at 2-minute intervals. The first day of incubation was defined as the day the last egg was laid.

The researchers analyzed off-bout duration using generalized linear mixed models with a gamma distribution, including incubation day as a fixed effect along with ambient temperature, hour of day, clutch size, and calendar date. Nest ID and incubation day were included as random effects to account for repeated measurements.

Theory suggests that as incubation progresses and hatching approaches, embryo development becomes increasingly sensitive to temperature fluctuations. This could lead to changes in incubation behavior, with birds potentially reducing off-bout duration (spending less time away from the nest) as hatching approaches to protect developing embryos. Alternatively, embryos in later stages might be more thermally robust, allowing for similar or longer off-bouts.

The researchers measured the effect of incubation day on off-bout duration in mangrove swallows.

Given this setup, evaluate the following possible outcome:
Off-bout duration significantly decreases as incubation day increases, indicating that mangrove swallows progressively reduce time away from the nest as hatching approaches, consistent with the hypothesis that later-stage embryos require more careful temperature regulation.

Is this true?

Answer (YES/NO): YES